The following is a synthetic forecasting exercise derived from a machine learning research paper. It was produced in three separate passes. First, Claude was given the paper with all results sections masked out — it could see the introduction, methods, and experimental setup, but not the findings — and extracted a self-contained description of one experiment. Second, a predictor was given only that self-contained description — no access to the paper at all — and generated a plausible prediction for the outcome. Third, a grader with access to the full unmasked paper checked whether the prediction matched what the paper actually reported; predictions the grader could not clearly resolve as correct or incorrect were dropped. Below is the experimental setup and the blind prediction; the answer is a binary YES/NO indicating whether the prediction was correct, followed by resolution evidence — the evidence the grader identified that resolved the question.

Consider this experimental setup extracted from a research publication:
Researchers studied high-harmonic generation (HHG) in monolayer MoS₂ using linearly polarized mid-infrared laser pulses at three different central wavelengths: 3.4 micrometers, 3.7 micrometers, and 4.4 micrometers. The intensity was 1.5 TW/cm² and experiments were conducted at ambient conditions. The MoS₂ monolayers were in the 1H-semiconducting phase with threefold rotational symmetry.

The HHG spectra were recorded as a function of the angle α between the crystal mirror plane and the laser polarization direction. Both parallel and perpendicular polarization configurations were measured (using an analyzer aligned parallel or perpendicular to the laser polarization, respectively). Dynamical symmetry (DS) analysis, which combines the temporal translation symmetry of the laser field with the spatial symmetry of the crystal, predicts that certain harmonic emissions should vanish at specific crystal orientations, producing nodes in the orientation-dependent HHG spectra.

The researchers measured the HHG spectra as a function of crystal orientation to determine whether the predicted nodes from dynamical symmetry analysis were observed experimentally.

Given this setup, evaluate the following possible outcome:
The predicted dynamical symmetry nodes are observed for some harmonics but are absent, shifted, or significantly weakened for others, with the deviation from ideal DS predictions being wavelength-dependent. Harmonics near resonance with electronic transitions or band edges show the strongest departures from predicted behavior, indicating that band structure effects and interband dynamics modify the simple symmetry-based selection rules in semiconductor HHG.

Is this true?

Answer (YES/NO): NO